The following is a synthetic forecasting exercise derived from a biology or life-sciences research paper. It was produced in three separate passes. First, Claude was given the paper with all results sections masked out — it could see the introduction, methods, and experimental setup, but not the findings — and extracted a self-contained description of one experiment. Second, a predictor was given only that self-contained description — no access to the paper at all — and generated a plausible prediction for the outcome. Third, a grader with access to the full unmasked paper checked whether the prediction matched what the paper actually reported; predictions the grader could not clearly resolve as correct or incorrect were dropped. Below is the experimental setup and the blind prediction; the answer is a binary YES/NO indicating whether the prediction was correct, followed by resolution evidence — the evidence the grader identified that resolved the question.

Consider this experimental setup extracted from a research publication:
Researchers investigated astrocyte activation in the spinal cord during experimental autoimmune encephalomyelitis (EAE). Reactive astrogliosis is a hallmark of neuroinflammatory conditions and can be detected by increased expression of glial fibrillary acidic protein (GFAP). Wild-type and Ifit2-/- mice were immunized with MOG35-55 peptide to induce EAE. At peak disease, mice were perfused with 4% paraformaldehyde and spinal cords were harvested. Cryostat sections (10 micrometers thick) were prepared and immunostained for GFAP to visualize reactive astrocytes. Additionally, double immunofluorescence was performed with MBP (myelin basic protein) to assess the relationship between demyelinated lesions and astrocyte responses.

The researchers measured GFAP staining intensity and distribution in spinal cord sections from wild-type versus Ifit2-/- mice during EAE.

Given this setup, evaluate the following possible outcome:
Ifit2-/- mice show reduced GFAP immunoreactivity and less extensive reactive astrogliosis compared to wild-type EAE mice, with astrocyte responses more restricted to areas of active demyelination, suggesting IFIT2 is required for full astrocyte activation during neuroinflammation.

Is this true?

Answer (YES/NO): NO